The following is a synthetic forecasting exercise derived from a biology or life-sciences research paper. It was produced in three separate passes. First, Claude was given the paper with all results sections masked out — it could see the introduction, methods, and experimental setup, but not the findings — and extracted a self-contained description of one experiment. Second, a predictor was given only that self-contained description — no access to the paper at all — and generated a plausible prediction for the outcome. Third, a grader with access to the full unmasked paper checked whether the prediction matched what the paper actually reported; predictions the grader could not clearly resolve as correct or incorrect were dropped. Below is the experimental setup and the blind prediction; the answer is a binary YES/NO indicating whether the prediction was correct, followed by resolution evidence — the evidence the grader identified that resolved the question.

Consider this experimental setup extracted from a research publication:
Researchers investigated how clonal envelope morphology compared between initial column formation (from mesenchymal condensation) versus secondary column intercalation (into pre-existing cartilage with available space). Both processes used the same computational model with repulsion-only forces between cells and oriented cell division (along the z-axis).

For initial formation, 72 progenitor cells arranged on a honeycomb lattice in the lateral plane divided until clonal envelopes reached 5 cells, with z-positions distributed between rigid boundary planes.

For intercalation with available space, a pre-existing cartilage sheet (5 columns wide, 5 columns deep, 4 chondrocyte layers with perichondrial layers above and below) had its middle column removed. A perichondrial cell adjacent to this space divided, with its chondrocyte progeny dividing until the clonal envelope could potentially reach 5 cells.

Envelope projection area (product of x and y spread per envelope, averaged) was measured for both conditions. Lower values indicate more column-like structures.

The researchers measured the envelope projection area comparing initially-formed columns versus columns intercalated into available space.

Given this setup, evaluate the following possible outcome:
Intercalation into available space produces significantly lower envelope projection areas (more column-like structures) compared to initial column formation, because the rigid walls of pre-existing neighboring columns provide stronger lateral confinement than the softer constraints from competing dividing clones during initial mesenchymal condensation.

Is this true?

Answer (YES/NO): NO